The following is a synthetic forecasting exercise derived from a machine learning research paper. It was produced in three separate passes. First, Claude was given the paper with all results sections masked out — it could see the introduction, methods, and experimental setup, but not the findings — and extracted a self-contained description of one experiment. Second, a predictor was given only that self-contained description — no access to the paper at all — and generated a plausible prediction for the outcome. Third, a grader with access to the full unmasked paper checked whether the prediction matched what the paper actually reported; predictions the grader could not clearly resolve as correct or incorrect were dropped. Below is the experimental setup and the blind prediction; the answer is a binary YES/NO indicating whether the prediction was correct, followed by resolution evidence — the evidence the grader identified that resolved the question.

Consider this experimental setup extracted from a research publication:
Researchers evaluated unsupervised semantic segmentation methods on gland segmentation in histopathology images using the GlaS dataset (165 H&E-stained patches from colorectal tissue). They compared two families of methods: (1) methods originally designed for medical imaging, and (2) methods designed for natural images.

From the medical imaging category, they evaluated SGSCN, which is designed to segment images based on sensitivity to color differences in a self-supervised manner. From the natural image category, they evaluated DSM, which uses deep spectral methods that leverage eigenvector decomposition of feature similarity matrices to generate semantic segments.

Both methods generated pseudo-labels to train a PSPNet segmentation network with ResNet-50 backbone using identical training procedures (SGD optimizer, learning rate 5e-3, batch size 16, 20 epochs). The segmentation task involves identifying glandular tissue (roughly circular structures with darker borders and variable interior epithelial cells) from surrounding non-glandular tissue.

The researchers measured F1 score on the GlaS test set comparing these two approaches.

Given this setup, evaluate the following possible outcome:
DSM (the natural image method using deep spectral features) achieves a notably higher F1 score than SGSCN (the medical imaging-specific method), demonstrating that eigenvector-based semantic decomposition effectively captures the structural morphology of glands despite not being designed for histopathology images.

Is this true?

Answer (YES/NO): NO